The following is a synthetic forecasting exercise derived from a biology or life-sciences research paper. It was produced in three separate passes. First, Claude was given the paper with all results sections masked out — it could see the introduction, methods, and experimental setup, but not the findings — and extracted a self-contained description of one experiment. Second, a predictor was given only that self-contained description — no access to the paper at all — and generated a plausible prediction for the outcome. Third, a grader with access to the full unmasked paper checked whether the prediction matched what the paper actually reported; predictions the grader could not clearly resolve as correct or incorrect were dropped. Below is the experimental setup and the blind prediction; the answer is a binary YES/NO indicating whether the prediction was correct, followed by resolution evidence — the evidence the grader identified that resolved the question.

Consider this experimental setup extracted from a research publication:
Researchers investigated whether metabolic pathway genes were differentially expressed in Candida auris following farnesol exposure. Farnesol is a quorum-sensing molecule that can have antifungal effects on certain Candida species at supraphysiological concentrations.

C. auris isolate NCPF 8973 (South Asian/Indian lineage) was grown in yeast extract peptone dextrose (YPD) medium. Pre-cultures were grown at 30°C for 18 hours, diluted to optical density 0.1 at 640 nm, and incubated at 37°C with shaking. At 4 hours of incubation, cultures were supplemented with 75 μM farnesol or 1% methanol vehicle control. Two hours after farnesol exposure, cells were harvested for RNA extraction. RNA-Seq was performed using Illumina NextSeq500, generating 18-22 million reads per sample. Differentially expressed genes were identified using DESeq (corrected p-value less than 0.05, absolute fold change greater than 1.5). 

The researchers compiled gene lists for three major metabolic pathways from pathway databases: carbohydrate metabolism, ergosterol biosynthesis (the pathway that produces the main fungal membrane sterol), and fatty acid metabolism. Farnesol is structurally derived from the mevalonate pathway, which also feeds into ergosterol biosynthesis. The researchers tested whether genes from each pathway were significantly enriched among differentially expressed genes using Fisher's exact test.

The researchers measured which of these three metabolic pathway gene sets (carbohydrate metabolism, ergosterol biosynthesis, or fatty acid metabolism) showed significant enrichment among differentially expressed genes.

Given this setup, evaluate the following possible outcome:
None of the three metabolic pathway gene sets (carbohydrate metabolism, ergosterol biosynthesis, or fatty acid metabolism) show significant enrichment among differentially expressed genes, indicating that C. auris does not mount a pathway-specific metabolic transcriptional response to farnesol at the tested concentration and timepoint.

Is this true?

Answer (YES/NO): NO